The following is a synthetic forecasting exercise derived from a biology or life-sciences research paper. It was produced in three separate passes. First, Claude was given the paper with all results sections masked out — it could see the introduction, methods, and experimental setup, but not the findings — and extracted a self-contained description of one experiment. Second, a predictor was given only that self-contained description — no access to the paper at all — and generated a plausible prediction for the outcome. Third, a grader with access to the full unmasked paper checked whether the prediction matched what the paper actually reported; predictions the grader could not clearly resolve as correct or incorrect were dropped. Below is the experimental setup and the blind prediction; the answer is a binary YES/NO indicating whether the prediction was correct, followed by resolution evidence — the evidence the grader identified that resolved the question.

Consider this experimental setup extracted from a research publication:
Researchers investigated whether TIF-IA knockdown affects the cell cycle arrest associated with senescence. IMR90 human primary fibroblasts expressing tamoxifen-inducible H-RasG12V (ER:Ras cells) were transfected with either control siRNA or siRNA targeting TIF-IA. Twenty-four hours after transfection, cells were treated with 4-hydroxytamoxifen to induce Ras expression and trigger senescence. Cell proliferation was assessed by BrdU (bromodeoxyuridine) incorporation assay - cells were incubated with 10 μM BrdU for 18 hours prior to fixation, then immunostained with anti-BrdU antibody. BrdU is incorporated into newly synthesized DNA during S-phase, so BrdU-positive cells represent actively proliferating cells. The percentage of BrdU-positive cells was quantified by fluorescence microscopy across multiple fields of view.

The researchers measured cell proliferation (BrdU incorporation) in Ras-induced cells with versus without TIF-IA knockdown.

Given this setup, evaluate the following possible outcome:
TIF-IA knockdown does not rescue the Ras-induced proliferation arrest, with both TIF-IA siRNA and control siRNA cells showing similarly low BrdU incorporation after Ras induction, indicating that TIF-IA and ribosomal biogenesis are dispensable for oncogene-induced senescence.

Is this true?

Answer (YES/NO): NO